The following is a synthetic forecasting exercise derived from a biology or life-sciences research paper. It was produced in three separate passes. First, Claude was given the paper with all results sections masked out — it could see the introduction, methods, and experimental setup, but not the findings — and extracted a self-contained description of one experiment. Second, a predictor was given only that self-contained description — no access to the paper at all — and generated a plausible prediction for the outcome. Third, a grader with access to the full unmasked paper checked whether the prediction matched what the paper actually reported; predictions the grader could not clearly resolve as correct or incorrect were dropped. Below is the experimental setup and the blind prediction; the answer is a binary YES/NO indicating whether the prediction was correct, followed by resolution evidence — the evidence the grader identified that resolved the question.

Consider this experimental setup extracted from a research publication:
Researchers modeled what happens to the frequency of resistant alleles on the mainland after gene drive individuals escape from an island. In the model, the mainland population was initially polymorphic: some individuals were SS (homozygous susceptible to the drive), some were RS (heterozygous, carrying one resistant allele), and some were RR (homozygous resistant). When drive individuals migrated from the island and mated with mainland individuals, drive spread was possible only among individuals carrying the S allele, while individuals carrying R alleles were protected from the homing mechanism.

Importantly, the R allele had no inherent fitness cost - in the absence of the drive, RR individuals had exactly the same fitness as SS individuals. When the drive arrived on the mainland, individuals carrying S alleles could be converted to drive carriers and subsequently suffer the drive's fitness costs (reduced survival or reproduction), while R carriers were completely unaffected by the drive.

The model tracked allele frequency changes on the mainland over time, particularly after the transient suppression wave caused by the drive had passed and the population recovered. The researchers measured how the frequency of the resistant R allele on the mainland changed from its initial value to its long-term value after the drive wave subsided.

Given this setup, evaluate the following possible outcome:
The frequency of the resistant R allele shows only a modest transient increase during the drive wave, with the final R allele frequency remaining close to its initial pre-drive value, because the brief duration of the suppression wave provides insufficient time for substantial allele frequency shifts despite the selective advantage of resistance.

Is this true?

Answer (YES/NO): NO